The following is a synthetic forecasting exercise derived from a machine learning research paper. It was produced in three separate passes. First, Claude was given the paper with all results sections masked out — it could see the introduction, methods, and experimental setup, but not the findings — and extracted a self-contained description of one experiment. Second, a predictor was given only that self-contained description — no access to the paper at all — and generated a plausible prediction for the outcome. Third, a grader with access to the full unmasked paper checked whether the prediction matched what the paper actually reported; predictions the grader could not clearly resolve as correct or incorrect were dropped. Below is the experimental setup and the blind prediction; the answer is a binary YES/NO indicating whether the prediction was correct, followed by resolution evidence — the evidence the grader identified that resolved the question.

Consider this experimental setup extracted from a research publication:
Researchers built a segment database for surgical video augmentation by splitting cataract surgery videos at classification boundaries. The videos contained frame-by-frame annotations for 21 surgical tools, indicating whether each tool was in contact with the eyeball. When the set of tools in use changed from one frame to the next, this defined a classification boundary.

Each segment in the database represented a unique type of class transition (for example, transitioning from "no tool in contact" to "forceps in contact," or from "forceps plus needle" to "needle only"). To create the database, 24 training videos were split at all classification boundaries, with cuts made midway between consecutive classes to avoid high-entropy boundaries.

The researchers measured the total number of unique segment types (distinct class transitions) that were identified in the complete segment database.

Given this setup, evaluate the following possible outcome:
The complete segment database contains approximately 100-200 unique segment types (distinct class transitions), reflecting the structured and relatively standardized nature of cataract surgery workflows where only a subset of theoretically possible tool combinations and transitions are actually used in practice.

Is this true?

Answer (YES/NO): YES